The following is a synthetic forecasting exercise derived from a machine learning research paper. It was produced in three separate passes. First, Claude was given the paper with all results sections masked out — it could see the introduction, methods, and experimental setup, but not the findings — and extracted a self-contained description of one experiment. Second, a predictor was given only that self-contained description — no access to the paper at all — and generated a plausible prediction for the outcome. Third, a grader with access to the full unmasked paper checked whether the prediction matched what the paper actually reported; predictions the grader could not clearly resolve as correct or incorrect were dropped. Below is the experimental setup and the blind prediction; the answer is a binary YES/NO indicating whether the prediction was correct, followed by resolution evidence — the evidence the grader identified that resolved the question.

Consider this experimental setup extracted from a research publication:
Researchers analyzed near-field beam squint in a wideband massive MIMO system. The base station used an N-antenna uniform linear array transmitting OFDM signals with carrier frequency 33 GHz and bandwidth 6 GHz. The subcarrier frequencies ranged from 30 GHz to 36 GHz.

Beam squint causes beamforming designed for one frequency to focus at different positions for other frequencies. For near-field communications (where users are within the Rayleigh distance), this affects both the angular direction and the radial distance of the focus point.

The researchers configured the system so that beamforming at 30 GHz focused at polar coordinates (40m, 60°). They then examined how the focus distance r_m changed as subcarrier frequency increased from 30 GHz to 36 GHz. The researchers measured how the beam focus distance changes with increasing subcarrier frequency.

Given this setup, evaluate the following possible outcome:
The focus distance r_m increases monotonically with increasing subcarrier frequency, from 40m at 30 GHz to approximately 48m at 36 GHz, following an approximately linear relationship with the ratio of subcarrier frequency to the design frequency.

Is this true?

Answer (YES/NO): NO